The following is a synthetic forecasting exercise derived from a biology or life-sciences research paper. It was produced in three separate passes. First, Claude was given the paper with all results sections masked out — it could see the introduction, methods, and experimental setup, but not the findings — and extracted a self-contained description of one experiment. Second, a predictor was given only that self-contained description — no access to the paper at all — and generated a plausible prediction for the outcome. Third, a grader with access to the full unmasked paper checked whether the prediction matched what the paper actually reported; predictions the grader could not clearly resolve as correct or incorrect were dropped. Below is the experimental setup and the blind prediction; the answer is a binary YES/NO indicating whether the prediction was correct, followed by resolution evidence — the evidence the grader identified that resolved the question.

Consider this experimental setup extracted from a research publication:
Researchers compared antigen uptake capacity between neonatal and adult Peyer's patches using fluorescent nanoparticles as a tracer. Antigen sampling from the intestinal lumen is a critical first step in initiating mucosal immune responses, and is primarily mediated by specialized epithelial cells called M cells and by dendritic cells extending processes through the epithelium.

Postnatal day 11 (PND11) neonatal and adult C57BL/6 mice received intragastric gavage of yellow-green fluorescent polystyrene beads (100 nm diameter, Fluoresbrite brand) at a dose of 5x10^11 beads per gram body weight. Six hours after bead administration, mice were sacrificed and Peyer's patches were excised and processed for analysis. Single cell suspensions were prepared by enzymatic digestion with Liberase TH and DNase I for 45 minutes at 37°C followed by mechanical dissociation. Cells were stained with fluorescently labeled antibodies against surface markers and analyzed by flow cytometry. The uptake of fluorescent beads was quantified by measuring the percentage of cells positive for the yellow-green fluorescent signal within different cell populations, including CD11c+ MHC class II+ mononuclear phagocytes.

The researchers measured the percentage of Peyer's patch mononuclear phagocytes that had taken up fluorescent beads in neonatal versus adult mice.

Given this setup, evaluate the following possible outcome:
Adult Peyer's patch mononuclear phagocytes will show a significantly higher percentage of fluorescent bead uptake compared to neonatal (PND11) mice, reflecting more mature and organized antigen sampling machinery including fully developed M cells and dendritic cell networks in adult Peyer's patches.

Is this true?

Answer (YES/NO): YES